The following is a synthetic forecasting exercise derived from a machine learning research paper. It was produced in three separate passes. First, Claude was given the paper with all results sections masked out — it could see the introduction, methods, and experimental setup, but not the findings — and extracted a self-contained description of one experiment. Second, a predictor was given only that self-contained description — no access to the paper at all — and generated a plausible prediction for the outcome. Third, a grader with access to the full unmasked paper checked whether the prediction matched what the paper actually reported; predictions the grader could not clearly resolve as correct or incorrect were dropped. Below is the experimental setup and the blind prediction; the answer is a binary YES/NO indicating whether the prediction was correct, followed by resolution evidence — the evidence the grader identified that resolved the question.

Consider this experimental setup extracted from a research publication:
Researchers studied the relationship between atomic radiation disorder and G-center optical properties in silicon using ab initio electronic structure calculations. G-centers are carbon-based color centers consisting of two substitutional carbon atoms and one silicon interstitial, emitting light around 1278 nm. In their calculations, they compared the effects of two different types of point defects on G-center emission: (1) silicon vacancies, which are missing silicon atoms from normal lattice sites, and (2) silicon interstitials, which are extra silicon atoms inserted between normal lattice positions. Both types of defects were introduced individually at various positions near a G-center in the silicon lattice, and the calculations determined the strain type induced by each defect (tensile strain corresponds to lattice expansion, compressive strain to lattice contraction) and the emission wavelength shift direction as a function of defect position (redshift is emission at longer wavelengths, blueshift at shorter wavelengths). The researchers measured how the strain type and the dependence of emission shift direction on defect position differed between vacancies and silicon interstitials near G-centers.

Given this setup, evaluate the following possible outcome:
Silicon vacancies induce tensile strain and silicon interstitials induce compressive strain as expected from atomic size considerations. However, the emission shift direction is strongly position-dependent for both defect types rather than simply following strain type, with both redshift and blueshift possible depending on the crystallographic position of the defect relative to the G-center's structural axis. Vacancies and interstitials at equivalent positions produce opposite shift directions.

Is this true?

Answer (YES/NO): NO